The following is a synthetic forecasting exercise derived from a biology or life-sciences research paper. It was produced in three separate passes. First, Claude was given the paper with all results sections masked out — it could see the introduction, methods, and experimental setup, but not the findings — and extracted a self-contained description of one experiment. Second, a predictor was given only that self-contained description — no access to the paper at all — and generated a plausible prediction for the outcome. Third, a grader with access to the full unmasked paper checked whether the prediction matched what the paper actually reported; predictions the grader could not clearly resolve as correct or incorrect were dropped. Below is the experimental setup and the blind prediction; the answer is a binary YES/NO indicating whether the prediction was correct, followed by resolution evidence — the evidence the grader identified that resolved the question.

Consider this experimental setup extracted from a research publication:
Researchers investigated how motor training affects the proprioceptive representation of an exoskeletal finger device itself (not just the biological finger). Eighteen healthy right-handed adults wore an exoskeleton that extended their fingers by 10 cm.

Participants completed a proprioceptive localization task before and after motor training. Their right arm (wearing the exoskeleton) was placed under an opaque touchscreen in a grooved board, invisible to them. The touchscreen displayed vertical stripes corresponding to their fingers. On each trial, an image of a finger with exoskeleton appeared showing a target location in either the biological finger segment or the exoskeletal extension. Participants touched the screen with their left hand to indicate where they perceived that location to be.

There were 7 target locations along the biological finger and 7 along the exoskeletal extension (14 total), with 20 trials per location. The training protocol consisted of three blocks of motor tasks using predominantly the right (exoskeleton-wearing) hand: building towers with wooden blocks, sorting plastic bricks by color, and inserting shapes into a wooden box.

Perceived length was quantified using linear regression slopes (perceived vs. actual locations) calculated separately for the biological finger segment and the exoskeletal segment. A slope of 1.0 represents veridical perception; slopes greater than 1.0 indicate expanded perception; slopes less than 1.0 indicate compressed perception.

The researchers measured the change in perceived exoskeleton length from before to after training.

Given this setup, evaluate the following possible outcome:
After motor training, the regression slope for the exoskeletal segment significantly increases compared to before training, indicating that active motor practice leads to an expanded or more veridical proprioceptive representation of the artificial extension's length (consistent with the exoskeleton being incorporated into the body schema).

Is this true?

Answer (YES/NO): YES